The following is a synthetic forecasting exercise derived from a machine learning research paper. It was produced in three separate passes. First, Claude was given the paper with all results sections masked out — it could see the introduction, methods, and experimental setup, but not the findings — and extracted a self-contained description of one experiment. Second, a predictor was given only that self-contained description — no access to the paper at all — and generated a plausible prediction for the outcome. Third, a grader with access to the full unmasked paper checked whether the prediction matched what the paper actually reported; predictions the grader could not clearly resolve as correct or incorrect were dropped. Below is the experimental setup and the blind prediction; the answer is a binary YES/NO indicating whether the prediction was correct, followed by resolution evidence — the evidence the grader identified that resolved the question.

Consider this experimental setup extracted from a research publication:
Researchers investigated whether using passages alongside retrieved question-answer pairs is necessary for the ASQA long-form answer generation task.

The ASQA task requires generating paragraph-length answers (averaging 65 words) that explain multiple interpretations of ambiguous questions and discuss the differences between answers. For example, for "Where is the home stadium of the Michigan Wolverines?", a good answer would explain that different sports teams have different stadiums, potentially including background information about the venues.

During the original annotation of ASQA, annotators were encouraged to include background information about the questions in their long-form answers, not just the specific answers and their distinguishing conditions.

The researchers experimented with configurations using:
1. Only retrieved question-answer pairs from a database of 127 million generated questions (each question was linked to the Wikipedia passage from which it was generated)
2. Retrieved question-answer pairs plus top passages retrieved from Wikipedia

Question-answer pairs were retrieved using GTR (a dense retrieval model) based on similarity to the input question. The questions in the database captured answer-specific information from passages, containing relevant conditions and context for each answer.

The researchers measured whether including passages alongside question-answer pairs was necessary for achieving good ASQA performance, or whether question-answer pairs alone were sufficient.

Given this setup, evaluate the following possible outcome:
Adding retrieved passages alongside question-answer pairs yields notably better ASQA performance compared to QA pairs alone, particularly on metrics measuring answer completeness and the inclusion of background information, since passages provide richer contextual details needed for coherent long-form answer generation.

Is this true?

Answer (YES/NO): YES